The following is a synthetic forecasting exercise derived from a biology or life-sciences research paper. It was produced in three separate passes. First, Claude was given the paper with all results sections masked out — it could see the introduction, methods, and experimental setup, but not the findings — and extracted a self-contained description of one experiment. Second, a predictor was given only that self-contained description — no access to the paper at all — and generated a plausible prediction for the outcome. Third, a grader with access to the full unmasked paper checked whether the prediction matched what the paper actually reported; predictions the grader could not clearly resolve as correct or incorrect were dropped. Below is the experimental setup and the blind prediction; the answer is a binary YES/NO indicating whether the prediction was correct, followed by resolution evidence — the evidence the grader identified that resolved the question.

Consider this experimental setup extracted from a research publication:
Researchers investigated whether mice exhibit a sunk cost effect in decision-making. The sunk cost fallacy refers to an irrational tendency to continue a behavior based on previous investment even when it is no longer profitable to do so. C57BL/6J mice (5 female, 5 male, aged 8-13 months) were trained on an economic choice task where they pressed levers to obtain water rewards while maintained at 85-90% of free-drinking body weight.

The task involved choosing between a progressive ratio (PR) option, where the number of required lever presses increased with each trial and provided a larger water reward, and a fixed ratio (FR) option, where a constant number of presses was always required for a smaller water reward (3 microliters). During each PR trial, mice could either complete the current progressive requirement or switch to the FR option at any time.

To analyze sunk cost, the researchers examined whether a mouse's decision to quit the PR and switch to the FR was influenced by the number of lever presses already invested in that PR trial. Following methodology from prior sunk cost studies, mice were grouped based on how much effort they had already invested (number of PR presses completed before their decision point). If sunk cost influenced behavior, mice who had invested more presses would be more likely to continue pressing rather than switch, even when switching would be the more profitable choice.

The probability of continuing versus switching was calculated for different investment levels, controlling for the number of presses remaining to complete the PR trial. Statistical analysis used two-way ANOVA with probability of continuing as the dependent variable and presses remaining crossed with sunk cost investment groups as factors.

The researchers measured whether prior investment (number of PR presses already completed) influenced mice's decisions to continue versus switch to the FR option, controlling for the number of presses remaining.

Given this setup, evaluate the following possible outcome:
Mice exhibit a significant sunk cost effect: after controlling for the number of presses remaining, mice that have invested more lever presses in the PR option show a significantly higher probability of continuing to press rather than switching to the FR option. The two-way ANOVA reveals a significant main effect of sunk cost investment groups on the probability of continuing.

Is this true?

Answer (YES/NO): NO